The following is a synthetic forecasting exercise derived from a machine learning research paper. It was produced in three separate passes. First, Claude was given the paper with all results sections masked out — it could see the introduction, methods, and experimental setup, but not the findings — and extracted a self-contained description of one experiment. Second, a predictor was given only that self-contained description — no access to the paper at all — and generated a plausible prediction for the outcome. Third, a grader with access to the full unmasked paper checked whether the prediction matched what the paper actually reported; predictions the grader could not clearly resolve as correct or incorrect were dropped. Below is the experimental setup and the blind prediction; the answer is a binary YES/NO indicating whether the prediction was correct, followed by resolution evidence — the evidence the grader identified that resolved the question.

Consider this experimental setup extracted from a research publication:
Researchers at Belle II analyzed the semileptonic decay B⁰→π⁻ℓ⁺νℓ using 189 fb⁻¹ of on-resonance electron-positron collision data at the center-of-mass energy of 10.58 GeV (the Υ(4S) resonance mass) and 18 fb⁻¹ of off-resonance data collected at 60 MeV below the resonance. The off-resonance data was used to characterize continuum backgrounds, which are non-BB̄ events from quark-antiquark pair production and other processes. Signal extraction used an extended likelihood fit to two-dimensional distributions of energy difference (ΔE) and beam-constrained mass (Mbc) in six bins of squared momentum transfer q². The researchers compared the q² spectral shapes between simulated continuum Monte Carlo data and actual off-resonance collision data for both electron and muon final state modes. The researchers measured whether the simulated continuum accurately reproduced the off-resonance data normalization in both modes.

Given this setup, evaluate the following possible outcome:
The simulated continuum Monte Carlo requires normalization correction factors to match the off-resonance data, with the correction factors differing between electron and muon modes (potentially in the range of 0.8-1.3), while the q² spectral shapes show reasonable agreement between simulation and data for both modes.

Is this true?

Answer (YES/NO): NO